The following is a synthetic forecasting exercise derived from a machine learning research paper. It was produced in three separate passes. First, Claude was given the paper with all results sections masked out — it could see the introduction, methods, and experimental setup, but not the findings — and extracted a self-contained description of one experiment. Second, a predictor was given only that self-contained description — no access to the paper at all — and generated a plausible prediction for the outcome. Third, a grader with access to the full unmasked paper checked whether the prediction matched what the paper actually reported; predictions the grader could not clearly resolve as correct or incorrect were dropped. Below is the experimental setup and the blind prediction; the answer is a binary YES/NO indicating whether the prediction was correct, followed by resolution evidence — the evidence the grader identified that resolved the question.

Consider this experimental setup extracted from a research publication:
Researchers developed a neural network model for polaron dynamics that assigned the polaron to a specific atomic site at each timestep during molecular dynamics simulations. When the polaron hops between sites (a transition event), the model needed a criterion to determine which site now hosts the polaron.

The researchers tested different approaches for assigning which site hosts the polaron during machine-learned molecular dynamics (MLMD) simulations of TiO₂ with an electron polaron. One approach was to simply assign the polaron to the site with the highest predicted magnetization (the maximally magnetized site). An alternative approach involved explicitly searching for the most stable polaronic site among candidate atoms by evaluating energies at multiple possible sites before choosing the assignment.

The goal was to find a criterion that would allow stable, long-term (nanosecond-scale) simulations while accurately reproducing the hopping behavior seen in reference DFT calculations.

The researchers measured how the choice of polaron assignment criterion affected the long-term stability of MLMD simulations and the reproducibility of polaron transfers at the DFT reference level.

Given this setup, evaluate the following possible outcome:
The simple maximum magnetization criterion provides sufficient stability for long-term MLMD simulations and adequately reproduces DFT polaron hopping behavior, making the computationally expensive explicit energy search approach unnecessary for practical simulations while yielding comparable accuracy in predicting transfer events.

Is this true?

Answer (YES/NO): YES